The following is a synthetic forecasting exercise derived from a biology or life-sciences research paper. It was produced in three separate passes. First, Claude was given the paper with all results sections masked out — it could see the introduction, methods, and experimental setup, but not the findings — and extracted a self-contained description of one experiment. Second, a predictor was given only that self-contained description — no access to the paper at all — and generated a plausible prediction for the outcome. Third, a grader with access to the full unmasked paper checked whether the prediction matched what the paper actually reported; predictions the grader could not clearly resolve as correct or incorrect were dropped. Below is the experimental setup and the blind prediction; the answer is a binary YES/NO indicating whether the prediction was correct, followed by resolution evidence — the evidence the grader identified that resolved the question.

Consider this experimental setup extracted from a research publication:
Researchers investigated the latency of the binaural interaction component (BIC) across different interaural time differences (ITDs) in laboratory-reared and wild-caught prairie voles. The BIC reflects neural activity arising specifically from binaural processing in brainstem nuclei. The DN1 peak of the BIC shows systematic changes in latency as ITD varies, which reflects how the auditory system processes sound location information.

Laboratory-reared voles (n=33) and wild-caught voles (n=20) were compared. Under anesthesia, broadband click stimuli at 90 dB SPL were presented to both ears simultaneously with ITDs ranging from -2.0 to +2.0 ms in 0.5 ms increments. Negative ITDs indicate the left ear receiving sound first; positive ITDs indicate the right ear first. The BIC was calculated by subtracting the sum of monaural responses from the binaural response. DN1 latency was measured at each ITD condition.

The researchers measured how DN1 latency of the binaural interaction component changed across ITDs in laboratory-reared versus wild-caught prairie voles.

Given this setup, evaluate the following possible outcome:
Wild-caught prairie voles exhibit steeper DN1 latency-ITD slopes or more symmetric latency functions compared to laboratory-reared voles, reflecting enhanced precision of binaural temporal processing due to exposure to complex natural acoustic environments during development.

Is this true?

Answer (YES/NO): NO